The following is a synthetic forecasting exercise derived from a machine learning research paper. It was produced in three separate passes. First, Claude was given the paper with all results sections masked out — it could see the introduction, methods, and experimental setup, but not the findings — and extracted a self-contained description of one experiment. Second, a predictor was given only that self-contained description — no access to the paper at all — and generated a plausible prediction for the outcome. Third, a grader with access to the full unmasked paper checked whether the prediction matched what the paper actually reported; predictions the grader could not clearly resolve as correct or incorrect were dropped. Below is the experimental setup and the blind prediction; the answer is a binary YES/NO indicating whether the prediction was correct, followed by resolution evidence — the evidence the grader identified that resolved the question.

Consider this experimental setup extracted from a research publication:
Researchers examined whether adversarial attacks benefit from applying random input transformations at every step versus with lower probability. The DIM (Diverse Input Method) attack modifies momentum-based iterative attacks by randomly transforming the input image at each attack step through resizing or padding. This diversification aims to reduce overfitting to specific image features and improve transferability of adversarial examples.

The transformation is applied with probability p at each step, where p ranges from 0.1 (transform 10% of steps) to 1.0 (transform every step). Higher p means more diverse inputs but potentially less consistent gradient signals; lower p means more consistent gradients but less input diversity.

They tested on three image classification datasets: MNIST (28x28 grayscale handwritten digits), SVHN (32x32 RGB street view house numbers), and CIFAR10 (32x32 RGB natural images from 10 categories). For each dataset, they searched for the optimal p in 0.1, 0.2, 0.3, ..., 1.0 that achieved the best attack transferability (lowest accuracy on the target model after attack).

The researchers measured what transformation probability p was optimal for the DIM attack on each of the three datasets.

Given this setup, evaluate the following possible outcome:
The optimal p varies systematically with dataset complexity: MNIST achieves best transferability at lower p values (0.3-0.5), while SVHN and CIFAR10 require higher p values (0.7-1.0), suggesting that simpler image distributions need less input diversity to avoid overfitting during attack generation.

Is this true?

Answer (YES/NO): NO